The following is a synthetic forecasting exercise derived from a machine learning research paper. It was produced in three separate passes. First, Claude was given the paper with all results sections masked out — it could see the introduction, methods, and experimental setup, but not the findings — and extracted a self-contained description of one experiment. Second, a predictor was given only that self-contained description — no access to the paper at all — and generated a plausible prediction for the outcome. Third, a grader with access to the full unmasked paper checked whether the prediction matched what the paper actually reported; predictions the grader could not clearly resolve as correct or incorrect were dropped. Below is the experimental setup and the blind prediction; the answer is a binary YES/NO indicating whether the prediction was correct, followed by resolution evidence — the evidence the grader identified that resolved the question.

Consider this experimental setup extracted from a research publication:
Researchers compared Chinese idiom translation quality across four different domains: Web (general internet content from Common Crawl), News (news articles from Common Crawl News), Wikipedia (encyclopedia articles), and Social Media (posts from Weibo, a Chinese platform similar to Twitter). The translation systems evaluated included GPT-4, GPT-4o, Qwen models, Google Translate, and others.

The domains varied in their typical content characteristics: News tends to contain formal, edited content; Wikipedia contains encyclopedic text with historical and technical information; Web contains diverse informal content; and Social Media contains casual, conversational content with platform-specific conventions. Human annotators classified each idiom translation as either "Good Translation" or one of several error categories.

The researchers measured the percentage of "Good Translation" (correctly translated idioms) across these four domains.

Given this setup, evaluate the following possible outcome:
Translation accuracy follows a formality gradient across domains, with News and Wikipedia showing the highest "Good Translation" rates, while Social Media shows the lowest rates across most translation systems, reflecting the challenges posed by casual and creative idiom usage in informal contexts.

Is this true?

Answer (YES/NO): NO